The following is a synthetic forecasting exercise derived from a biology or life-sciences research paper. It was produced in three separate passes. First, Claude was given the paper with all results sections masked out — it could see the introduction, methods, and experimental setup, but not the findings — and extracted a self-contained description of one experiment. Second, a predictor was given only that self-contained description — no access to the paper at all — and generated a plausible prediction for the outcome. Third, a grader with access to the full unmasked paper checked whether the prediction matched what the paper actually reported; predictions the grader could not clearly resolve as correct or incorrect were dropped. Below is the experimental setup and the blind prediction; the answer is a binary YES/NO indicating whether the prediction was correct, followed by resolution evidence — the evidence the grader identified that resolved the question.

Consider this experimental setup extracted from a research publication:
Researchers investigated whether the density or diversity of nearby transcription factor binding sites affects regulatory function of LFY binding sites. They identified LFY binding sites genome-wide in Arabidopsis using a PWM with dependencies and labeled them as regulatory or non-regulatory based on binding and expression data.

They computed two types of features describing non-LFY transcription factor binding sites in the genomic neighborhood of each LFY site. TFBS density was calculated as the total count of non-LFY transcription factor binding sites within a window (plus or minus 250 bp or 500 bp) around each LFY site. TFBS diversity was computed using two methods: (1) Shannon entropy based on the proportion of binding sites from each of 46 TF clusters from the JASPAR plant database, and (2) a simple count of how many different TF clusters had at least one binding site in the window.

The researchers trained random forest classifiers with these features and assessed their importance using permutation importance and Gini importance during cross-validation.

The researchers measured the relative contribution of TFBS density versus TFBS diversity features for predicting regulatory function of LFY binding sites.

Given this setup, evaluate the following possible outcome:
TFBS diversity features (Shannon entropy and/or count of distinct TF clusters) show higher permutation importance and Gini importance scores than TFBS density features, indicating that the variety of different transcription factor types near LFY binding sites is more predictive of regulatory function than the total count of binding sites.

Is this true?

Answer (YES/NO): NO